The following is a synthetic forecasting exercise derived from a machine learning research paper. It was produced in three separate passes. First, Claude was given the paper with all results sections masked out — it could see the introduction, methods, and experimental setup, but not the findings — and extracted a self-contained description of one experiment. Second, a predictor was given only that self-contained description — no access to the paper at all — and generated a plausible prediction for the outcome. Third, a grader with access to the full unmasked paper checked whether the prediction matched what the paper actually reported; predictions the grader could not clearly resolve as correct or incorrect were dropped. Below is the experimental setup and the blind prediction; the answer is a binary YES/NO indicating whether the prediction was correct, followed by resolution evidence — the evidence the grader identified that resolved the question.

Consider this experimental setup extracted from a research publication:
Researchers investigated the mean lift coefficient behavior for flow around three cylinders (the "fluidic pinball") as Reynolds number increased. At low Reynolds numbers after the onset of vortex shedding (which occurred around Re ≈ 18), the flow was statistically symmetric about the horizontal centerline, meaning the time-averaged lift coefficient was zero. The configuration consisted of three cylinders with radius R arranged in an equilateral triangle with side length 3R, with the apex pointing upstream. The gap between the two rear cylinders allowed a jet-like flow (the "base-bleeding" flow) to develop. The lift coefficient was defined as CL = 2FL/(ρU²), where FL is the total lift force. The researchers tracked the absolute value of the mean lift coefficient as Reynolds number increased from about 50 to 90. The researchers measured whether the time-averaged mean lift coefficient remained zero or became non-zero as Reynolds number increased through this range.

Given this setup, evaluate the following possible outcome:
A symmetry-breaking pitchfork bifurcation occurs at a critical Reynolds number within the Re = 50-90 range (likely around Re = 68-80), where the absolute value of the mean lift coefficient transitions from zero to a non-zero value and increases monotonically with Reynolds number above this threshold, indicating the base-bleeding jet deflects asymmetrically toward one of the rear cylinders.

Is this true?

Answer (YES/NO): YES